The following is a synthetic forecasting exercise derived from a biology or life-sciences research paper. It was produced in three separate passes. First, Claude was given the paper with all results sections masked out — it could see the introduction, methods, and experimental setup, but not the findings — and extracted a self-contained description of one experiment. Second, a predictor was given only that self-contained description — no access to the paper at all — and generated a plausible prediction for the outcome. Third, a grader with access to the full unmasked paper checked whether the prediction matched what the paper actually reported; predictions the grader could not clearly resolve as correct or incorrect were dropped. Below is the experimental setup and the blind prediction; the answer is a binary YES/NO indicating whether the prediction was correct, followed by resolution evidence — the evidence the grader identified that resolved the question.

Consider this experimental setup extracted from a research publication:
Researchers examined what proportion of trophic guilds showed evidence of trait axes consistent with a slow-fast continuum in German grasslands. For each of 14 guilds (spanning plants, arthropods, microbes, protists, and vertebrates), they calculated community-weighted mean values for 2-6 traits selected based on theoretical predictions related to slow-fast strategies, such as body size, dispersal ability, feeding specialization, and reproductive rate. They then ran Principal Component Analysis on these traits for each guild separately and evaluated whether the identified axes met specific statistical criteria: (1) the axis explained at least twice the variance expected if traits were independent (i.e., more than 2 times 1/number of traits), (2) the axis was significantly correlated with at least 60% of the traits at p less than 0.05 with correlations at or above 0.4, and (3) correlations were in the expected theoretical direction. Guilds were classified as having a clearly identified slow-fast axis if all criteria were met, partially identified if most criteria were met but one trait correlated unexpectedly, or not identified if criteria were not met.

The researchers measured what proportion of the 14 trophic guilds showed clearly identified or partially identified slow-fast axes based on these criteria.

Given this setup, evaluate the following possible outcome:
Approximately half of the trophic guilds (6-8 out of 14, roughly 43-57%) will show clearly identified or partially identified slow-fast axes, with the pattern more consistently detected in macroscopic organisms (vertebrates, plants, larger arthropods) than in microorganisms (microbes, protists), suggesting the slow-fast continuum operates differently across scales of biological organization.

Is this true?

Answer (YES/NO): NO